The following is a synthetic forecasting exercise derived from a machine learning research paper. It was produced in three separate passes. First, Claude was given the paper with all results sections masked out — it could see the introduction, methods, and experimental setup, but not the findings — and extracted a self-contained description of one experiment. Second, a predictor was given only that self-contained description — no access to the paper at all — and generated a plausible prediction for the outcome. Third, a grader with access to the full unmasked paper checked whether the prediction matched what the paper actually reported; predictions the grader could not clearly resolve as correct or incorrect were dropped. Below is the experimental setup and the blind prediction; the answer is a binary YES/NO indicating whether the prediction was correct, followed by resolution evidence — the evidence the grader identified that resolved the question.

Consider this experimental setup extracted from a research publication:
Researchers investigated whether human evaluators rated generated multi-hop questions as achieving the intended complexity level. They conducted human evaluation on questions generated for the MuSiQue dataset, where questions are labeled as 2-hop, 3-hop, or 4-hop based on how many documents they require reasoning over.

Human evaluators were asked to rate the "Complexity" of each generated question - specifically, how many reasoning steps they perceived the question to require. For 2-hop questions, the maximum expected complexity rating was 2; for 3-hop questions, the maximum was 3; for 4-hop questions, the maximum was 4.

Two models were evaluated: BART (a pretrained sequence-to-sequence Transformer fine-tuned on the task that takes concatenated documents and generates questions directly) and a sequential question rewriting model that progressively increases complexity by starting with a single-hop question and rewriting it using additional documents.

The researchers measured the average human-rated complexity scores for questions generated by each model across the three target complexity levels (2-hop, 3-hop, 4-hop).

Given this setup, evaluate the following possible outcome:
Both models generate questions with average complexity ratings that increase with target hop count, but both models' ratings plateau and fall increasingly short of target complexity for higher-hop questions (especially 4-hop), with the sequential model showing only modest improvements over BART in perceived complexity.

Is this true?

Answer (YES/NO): NO